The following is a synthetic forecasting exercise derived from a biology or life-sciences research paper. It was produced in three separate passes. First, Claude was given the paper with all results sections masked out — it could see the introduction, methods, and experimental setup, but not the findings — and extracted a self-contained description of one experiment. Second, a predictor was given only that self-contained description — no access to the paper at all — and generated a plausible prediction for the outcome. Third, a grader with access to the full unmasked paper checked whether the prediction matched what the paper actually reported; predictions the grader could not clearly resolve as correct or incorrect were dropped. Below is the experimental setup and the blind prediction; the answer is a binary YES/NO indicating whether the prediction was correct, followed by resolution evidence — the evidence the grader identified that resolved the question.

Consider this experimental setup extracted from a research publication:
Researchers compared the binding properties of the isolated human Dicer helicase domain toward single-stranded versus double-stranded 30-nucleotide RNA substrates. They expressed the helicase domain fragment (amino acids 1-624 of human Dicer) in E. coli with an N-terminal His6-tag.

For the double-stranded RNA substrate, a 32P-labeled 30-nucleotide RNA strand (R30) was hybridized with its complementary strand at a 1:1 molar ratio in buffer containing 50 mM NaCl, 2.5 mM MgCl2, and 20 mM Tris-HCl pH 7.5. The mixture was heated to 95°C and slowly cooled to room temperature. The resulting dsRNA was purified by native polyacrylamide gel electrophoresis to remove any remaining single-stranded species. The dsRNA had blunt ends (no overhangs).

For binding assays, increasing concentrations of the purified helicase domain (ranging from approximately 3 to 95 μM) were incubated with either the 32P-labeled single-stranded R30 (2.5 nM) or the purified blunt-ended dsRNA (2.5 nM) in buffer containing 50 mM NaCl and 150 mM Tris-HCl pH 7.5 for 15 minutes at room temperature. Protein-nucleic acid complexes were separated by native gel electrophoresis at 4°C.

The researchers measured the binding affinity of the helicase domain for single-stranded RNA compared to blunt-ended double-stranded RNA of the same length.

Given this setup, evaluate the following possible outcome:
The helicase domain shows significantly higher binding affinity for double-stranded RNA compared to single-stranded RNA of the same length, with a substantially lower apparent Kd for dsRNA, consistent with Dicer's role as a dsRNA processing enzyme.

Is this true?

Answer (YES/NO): NO